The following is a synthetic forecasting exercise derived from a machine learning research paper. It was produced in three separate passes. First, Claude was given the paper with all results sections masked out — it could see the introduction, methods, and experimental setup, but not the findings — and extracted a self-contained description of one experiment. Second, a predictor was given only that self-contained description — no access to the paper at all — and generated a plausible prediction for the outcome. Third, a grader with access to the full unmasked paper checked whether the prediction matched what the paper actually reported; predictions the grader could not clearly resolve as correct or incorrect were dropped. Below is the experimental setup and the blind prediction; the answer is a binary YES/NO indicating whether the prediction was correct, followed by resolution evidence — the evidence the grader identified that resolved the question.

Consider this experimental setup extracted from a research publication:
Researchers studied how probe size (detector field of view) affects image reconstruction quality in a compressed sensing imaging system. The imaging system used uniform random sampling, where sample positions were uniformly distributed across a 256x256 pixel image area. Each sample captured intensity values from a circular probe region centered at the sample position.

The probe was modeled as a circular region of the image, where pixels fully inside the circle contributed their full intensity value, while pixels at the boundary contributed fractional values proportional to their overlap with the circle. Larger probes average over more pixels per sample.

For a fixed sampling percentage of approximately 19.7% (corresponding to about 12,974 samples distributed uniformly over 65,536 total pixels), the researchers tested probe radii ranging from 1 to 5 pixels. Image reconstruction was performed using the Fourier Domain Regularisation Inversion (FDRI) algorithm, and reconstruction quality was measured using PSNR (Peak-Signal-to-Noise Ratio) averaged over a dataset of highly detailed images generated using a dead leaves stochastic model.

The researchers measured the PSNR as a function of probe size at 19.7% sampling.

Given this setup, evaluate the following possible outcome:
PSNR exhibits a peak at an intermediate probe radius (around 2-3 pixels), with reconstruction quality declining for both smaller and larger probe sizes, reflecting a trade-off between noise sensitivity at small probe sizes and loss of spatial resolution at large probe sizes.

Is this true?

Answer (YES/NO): YES